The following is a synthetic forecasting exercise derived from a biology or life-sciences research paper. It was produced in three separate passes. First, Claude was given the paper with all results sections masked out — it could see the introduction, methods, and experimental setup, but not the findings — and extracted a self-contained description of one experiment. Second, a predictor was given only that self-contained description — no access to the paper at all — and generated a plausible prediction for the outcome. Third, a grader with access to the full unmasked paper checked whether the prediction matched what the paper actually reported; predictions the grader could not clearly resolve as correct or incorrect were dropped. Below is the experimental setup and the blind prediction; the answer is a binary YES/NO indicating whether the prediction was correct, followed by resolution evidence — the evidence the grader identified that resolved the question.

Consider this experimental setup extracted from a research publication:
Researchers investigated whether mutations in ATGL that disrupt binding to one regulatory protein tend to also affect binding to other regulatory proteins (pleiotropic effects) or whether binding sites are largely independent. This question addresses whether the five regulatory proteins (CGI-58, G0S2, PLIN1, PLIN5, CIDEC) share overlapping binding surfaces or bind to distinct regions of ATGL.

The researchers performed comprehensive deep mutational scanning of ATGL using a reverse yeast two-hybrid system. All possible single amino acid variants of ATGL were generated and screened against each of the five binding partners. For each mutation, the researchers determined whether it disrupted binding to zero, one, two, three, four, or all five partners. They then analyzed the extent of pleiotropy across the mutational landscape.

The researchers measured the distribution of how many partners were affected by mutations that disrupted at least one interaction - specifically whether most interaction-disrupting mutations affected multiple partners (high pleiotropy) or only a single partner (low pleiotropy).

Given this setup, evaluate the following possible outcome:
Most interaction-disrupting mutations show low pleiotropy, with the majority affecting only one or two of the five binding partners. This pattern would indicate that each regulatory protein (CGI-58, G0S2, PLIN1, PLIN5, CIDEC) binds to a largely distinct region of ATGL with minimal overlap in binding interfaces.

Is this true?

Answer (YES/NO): NO